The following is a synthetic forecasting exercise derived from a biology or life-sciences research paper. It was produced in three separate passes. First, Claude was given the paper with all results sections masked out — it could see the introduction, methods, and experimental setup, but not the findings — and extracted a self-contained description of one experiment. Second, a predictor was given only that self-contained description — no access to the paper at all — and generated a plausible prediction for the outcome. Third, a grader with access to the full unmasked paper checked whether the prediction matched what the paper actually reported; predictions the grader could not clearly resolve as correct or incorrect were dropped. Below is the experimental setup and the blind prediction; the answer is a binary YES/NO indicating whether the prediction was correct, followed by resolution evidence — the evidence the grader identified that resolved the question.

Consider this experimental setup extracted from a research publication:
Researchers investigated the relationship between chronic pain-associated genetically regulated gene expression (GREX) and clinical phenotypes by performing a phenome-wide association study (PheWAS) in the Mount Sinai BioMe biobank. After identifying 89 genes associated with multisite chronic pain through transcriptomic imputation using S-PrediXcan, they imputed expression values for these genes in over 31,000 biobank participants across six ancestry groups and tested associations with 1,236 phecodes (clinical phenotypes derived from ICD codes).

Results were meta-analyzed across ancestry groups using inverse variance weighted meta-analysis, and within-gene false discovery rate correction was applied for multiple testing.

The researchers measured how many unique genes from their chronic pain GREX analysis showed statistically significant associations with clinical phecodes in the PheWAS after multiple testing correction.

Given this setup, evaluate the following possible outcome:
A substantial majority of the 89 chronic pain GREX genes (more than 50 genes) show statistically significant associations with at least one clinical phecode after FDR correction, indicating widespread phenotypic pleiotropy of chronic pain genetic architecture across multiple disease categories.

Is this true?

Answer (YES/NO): NO